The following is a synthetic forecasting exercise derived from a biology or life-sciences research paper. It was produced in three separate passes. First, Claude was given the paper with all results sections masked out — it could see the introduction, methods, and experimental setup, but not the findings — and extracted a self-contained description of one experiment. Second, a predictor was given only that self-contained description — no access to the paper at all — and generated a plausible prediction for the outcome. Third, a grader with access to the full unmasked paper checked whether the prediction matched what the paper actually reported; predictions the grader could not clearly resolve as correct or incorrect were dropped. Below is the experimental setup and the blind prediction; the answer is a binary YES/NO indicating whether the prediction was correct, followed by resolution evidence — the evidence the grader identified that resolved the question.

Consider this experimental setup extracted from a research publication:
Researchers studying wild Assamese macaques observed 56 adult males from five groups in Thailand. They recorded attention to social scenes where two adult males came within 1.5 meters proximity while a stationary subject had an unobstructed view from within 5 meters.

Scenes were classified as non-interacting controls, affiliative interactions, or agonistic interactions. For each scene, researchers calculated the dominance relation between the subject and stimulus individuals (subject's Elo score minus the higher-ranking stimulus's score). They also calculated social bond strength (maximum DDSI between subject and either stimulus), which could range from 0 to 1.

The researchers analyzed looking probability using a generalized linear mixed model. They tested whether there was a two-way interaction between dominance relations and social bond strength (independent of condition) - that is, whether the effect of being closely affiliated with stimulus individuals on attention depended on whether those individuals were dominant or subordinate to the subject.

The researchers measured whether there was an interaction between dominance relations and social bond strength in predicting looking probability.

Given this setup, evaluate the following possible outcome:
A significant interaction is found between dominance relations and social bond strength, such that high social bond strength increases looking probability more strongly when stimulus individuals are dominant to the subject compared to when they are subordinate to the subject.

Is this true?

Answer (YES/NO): NO